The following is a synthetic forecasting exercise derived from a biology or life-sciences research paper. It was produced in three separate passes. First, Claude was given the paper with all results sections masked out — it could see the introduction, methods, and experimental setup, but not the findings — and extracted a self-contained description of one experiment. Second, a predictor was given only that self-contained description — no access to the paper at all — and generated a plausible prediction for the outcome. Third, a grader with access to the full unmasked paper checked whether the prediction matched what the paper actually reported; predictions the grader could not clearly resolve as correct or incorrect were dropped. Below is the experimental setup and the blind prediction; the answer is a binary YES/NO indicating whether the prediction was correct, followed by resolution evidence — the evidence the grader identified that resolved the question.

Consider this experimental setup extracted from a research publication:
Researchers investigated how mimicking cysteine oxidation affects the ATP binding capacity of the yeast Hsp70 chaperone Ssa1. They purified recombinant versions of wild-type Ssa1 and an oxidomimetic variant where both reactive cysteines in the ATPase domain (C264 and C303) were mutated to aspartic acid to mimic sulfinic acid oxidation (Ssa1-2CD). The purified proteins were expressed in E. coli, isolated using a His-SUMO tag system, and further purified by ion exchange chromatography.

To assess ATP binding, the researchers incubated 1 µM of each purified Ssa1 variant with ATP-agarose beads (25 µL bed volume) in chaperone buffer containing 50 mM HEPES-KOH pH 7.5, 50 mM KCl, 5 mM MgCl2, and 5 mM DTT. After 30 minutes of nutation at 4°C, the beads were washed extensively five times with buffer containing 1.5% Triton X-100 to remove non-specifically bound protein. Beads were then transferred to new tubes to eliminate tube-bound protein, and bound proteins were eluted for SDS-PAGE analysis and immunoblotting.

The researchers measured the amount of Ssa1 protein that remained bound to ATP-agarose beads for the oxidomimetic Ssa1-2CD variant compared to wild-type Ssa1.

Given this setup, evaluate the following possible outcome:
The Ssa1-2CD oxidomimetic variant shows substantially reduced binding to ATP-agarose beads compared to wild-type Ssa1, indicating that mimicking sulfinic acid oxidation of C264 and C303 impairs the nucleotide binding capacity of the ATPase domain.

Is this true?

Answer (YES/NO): YES